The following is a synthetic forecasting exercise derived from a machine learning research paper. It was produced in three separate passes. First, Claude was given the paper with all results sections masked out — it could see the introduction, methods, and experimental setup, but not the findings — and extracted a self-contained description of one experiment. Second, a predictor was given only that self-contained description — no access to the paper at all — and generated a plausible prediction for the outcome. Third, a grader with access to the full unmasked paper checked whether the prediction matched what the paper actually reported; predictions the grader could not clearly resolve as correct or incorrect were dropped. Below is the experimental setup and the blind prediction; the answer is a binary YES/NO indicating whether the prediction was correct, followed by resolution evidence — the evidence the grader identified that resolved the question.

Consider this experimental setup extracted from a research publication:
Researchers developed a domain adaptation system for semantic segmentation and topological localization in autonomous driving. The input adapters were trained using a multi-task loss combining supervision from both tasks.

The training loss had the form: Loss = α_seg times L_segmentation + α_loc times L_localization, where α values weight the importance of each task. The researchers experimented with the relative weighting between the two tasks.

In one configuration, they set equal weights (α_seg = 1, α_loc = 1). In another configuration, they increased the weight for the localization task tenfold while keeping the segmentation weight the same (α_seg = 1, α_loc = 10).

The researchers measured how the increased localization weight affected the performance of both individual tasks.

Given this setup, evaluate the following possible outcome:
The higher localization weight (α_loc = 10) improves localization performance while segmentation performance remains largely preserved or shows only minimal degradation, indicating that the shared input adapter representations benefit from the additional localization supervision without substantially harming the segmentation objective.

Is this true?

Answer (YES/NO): YES